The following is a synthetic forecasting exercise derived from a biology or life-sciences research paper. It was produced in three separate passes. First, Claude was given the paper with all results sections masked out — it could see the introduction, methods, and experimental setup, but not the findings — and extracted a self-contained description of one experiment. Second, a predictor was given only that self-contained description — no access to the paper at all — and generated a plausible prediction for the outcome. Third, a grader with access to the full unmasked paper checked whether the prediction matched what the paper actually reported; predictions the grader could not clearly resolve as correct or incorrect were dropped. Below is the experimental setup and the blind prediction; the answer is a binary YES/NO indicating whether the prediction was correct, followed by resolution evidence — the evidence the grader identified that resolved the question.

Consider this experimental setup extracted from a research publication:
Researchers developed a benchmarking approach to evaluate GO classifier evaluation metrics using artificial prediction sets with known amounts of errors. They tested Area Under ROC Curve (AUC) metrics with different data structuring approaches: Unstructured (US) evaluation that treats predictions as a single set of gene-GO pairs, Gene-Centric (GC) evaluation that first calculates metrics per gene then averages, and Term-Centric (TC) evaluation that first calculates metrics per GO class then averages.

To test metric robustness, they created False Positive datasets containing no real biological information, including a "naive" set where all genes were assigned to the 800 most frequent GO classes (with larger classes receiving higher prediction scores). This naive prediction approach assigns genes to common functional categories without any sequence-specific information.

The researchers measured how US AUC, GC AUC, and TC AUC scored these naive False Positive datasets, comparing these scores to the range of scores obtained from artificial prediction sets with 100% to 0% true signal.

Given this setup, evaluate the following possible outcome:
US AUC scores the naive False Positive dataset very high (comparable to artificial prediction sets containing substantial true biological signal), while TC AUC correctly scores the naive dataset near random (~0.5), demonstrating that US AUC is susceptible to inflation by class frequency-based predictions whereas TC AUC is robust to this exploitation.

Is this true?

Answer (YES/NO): NO